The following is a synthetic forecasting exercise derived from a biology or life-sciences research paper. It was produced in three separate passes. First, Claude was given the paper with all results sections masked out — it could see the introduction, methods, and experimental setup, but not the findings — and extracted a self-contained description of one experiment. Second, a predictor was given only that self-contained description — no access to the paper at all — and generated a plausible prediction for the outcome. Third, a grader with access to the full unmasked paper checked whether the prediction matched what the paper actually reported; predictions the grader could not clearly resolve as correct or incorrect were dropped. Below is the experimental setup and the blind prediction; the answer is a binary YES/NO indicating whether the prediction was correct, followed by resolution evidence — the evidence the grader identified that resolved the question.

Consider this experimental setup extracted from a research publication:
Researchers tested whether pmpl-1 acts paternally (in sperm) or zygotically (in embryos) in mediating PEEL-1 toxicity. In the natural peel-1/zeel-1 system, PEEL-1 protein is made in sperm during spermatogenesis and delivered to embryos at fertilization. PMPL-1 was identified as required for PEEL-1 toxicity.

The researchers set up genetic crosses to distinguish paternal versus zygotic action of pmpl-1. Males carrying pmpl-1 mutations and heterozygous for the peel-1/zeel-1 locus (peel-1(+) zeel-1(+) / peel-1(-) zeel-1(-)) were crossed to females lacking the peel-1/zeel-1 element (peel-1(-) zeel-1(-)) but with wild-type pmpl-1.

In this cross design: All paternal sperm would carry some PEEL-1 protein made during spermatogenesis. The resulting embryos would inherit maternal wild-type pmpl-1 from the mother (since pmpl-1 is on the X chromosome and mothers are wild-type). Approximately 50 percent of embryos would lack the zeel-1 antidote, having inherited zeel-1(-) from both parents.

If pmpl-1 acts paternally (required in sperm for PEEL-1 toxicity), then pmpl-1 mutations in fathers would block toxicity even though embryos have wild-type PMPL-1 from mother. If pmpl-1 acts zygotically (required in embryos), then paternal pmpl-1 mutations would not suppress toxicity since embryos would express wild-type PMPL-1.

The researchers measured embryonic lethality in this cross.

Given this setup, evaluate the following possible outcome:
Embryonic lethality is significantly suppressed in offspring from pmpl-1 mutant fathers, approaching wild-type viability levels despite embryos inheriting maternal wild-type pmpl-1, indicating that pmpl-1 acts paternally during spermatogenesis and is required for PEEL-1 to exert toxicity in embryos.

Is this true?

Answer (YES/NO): NO